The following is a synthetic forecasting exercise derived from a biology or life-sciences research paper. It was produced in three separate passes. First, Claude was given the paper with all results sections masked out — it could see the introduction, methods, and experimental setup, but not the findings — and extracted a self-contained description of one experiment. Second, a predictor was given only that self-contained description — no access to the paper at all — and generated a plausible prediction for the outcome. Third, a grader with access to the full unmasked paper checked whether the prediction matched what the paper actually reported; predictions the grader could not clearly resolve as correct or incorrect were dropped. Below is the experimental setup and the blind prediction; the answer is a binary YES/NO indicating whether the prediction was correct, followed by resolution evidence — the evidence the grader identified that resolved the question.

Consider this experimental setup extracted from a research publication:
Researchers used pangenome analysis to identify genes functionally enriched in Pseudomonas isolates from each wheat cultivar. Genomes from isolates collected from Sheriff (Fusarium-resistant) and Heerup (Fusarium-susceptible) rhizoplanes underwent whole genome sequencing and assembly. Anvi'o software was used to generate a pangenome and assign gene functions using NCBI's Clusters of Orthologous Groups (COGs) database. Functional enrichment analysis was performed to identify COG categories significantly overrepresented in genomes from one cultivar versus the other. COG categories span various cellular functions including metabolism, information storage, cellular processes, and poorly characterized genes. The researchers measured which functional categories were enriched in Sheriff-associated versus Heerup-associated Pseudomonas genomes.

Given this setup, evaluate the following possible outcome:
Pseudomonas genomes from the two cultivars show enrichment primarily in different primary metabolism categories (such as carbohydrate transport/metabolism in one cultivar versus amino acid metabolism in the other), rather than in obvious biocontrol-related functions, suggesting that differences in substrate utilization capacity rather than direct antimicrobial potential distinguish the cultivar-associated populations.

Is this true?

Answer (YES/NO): NO